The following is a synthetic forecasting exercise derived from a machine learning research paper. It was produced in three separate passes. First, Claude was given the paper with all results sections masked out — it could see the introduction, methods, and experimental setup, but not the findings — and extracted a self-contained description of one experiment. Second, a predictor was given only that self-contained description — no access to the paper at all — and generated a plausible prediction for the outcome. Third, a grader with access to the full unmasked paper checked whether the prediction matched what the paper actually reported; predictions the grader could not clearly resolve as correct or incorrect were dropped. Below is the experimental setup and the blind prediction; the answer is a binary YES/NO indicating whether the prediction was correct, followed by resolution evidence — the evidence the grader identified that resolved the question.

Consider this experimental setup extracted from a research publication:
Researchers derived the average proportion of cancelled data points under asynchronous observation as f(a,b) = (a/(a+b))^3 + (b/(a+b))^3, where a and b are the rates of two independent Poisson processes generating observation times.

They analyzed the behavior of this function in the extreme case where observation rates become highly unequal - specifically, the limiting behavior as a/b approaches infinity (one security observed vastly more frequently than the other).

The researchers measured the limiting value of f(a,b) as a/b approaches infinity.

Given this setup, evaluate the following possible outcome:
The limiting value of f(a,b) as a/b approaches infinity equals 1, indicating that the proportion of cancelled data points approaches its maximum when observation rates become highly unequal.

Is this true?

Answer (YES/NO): YES